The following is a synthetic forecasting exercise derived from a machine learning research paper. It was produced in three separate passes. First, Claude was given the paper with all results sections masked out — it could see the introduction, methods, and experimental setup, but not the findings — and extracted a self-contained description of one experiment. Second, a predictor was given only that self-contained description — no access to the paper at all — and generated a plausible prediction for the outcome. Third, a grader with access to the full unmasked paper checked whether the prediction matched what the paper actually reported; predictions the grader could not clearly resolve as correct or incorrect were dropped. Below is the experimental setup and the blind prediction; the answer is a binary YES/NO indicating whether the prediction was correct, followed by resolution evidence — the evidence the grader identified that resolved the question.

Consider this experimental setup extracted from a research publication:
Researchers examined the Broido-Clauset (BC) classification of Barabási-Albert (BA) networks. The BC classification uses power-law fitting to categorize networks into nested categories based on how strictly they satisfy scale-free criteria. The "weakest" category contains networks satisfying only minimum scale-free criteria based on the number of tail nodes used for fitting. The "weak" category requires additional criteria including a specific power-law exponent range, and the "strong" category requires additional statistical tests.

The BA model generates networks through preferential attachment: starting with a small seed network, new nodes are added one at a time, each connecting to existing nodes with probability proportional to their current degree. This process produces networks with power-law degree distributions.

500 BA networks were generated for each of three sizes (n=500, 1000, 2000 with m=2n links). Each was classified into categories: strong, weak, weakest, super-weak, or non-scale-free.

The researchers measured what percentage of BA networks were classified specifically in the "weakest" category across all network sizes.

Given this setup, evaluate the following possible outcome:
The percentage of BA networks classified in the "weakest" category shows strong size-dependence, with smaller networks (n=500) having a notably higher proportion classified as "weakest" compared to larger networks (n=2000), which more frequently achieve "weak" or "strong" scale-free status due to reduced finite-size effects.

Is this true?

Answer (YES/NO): NO